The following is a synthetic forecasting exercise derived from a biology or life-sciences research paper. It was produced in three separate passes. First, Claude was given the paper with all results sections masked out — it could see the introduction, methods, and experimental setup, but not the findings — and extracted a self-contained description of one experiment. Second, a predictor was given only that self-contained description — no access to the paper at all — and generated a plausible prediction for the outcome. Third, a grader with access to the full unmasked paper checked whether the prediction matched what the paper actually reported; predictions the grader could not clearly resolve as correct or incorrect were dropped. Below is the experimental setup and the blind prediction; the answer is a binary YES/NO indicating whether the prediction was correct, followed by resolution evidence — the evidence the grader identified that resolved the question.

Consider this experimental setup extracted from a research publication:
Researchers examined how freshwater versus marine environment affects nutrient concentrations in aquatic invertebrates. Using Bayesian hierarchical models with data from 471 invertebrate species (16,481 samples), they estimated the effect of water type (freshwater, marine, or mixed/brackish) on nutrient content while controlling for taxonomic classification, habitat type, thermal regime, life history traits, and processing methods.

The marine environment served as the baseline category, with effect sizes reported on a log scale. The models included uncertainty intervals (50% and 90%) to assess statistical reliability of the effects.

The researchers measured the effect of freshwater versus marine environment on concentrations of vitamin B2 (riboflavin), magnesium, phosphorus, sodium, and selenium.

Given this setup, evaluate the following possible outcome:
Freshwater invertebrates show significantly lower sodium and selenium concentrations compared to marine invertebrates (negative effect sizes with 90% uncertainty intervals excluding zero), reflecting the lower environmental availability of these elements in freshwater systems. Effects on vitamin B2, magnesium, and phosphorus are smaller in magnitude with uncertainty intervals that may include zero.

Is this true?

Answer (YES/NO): NO